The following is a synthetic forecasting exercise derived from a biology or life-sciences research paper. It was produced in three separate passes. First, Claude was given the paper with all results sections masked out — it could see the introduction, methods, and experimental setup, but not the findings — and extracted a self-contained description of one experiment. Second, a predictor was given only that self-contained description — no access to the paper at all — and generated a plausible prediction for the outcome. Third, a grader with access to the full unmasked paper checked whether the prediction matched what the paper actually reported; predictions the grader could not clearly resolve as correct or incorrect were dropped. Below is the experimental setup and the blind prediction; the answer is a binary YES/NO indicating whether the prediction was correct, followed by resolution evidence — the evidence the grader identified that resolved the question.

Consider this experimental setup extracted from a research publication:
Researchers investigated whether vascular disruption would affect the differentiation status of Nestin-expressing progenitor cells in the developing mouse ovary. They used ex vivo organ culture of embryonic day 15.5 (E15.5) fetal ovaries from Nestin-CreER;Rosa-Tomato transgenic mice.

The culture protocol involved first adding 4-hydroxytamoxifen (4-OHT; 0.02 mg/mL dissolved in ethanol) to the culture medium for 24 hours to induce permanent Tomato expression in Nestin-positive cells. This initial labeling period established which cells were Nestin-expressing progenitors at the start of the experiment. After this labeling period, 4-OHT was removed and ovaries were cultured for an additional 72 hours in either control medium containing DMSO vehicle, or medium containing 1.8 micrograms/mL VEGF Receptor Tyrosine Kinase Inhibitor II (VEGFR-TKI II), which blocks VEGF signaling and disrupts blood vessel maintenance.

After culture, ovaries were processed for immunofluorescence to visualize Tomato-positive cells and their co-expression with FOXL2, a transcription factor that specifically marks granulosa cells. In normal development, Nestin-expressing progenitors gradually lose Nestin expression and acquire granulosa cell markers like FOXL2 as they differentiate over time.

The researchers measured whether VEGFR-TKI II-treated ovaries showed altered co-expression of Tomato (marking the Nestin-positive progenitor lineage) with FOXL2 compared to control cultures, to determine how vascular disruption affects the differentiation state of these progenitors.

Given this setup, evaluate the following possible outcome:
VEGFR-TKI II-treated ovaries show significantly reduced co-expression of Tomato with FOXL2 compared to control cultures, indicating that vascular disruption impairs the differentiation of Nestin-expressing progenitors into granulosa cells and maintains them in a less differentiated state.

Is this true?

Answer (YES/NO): NO